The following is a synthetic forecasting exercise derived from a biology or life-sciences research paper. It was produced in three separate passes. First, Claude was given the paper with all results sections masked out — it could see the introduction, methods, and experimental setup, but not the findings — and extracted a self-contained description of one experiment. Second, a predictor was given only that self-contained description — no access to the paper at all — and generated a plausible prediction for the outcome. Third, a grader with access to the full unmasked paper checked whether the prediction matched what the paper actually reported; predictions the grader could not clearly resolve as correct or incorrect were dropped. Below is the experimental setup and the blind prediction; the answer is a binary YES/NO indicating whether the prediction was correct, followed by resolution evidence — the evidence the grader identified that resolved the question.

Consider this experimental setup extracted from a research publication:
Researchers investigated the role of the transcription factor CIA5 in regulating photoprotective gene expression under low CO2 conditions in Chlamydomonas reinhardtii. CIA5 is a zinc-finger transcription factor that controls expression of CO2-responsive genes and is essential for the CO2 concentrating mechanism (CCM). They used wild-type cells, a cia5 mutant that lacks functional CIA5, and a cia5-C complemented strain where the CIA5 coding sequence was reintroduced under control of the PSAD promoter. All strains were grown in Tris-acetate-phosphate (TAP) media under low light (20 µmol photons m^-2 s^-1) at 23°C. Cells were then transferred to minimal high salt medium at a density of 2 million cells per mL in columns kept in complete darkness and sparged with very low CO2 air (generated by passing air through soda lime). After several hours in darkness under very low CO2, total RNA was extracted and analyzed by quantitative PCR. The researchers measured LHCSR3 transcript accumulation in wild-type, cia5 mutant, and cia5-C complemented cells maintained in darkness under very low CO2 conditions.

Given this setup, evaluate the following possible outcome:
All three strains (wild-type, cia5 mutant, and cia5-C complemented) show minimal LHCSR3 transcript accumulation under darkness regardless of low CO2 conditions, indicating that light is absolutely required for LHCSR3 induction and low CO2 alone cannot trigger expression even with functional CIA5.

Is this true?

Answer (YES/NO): NO